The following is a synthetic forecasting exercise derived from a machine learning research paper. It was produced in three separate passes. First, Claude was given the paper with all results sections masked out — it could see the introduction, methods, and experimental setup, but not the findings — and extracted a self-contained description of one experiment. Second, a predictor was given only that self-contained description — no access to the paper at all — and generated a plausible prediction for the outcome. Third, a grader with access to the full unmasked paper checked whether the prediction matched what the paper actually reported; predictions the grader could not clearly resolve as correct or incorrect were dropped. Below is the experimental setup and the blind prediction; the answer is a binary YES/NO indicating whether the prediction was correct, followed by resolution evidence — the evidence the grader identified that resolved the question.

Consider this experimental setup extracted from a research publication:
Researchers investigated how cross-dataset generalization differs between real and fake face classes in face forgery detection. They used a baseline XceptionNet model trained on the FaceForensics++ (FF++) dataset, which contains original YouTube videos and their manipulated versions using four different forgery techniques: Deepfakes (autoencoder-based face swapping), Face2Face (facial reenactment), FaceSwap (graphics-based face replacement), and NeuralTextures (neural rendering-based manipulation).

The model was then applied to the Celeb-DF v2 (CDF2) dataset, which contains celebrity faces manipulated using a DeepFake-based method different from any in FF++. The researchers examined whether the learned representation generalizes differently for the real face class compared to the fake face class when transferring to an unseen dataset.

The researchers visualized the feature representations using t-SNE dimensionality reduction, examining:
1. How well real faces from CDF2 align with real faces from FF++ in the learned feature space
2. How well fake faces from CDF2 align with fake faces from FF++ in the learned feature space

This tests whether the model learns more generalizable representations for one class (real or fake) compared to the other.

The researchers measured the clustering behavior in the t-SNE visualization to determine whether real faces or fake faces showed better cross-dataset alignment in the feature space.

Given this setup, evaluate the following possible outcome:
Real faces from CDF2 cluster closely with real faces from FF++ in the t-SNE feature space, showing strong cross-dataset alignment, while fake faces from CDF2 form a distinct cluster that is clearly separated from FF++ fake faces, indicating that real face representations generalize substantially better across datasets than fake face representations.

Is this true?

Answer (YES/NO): YES